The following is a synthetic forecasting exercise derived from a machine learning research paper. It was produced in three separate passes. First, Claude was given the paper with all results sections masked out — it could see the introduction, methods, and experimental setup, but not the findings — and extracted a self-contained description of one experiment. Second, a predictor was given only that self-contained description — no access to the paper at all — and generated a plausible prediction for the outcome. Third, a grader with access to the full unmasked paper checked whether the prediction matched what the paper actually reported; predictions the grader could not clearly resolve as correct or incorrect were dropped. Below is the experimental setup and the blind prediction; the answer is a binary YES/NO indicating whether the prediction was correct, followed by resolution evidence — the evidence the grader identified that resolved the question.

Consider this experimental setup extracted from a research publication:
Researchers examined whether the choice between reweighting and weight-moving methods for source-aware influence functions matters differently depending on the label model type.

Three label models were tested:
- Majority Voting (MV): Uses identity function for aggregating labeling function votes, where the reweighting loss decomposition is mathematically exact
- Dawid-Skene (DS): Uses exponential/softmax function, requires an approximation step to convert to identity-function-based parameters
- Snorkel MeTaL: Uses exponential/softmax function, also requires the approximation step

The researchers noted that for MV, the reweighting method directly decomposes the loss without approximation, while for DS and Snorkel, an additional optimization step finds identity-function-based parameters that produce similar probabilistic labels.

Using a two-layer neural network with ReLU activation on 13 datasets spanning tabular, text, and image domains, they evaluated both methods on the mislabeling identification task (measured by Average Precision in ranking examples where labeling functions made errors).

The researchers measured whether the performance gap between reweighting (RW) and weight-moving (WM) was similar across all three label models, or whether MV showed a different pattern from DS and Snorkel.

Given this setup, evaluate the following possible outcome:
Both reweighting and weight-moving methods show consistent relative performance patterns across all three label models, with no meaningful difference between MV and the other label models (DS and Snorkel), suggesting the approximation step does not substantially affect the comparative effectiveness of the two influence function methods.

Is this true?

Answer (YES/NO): NO